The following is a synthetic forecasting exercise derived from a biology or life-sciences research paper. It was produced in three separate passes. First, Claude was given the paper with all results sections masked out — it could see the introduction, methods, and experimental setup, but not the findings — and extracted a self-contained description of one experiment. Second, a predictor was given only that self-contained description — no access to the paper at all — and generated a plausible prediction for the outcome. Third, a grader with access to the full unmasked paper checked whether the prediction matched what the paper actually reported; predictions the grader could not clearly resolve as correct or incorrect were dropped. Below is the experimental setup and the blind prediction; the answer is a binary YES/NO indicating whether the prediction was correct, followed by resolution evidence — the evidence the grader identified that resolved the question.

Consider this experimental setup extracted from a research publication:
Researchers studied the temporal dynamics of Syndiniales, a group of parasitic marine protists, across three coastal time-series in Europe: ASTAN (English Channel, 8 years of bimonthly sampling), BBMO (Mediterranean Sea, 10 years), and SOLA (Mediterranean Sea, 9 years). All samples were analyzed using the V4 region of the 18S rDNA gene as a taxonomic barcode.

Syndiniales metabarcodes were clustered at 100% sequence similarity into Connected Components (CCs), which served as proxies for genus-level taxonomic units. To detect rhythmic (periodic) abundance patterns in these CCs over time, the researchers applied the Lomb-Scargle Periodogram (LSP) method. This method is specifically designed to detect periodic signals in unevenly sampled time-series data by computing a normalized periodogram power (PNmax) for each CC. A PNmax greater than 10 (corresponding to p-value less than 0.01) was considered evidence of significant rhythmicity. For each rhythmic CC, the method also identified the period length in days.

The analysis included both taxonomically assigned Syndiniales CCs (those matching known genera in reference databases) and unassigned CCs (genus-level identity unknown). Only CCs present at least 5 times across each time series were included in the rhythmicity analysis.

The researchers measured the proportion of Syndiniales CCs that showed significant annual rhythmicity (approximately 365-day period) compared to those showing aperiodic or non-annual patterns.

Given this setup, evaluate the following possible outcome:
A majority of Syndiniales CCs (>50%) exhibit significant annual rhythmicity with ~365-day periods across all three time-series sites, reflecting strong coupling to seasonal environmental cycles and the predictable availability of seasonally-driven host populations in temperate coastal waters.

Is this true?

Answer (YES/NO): NO